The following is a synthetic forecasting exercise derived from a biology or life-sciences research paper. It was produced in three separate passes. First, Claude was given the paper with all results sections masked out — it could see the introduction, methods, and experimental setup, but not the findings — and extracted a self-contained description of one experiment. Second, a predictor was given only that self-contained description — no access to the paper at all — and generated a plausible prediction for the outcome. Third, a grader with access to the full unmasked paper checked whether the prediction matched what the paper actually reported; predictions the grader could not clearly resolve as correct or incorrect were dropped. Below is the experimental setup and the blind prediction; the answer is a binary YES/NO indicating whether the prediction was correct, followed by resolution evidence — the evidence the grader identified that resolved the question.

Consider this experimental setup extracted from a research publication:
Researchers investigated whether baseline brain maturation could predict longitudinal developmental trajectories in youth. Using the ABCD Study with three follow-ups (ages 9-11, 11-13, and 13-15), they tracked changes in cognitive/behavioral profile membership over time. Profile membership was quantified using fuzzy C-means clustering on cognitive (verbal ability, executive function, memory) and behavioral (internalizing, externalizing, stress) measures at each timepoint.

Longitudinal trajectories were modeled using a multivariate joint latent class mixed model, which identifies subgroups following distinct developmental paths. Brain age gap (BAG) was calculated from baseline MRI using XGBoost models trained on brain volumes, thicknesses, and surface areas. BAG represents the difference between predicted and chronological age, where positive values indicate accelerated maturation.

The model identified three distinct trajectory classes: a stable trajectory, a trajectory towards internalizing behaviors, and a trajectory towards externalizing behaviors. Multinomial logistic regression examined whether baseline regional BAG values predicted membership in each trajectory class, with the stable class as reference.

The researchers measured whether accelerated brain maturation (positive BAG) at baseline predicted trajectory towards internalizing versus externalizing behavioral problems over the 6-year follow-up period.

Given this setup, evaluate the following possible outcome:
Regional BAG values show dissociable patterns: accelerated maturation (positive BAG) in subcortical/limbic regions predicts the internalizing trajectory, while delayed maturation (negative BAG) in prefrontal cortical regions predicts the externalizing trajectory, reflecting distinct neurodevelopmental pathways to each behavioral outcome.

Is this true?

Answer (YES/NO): NO